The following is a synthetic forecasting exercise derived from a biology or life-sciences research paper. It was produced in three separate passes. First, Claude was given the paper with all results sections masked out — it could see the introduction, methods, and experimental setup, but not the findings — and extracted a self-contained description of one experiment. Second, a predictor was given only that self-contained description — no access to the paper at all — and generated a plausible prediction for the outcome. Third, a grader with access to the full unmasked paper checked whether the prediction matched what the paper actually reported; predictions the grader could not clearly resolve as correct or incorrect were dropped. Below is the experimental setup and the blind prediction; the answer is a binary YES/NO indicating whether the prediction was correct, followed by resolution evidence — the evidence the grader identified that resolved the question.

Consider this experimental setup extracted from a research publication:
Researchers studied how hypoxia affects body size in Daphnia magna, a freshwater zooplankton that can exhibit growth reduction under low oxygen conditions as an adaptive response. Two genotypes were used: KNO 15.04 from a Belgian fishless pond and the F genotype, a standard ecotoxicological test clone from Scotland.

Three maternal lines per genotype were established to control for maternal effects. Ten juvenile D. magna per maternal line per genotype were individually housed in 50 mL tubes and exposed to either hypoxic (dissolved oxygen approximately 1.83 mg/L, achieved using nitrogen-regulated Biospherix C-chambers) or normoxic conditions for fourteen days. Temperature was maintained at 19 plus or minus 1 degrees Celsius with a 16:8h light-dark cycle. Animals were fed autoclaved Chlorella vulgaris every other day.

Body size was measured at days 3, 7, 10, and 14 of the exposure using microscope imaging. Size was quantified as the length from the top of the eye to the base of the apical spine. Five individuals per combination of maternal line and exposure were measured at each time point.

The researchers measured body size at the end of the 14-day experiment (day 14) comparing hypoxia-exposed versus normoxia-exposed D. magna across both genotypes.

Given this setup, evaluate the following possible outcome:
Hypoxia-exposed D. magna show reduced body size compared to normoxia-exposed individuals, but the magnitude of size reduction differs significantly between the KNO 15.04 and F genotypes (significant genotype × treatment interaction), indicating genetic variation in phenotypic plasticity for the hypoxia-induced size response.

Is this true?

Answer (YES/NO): YES